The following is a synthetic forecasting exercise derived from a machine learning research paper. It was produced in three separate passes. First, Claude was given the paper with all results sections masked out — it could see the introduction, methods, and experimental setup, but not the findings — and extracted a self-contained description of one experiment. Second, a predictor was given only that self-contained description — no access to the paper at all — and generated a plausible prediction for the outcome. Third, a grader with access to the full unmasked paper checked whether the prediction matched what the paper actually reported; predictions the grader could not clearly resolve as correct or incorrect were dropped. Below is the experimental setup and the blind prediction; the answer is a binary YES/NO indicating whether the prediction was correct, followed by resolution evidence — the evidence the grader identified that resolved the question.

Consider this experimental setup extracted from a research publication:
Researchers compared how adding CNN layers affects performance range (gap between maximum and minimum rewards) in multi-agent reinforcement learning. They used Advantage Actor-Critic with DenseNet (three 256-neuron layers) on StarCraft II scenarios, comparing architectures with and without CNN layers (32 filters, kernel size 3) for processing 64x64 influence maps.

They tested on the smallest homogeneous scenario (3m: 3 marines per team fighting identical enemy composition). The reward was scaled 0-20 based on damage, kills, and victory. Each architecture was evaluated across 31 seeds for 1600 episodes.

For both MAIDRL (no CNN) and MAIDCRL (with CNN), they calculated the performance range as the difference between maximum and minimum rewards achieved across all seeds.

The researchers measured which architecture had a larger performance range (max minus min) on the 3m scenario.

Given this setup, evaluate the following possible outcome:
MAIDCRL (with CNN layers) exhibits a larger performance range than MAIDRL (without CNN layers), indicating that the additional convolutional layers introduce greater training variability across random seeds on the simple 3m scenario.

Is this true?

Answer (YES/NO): NO